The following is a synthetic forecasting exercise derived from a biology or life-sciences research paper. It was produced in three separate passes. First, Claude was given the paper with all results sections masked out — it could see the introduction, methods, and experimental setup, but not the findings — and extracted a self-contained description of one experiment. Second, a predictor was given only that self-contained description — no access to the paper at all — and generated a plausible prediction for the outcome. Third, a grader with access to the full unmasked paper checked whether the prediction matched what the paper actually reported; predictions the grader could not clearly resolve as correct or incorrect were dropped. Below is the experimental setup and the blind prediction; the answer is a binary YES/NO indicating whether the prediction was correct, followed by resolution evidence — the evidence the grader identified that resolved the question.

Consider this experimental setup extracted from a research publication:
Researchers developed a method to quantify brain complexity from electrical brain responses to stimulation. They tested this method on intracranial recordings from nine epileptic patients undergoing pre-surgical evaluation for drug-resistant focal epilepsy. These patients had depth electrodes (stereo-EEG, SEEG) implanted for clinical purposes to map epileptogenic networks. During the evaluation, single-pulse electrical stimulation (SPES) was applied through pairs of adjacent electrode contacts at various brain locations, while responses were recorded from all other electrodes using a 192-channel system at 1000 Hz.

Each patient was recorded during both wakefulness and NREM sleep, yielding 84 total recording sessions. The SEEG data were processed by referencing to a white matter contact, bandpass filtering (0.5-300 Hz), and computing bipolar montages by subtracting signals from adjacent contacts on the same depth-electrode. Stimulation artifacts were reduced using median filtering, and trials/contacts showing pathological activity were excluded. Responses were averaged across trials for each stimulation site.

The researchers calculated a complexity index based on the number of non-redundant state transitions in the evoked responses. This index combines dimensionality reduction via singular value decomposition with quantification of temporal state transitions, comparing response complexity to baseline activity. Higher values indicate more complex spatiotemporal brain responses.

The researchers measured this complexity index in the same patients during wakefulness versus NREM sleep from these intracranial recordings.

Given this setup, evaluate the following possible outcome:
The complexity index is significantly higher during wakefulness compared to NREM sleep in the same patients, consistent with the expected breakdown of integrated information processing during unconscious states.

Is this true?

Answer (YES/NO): YES